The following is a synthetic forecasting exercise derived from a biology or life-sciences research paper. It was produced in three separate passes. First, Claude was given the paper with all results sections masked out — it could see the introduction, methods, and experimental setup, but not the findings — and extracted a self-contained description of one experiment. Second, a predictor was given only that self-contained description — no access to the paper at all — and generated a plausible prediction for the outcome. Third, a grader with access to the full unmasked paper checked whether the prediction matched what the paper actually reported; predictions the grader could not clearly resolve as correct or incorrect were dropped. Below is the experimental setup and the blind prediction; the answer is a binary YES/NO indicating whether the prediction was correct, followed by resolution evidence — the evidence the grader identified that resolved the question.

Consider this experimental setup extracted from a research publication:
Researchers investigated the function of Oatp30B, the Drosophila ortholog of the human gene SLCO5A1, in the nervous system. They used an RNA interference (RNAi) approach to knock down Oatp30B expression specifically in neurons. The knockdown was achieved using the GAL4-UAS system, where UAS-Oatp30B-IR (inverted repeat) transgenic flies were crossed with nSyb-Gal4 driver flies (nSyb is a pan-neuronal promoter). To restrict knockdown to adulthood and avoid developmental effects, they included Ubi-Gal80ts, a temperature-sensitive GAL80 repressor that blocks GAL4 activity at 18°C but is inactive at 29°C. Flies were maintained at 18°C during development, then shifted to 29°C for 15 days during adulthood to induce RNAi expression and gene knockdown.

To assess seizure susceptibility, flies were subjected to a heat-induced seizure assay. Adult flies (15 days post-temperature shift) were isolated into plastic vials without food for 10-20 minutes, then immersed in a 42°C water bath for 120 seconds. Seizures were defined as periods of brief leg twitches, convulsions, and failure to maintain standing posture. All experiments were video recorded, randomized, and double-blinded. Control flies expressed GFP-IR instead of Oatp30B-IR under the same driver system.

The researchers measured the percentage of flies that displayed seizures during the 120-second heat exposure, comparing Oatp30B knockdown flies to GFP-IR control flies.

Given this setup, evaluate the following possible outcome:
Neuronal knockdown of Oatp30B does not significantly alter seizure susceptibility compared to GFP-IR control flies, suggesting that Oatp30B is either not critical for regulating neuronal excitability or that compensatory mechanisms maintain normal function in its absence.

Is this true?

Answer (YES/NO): NO